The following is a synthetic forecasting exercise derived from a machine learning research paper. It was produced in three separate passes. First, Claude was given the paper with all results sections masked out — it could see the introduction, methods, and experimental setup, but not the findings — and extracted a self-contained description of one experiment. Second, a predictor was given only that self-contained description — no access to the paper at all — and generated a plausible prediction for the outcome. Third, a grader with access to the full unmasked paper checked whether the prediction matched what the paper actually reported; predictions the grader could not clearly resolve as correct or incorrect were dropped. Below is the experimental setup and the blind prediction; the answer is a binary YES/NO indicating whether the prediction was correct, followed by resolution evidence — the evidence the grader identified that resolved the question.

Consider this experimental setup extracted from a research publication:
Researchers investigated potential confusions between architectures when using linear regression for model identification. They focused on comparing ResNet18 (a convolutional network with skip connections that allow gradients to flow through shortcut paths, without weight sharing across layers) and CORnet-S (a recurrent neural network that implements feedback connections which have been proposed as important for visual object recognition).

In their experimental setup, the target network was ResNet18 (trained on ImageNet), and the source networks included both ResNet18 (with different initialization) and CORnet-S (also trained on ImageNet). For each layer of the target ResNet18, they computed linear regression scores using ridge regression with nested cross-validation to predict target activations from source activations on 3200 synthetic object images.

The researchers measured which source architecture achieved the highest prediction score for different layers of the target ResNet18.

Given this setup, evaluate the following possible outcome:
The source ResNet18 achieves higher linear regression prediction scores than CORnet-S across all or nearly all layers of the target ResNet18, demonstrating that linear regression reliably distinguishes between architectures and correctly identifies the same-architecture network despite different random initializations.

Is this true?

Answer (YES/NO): NO